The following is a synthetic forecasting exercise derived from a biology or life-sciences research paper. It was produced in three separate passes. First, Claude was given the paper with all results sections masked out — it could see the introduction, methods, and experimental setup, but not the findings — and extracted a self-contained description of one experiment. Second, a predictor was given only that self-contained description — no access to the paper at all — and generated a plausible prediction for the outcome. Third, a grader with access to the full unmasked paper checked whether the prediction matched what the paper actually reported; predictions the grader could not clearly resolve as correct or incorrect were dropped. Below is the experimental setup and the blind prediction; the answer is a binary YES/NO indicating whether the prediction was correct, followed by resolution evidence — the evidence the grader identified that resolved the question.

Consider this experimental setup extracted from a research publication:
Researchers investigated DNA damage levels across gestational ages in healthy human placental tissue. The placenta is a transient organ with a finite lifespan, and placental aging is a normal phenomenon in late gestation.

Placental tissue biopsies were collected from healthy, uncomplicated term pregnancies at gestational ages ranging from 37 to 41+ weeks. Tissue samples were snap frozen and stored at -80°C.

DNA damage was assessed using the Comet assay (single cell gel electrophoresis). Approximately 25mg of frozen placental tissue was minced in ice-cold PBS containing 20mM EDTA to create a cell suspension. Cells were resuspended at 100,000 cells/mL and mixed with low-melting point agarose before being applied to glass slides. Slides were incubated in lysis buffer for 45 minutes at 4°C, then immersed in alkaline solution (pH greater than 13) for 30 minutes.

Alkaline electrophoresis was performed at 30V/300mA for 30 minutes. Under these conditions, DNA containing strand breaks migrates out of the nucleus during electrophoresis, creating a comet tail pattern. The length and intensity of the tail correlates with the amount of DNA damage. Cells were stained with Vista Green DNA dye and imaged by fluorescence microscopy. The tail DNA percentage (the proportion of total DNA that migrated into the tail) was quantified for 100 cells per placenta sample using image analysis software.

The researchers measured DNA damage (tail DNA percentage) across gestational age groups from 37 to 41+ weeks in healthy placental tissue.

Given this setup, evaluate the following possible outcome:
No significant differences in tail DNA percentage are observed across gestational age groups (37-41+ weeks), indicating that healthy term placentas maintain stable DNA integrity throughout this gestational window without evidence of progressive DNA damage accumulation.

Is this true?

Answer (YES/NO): NO